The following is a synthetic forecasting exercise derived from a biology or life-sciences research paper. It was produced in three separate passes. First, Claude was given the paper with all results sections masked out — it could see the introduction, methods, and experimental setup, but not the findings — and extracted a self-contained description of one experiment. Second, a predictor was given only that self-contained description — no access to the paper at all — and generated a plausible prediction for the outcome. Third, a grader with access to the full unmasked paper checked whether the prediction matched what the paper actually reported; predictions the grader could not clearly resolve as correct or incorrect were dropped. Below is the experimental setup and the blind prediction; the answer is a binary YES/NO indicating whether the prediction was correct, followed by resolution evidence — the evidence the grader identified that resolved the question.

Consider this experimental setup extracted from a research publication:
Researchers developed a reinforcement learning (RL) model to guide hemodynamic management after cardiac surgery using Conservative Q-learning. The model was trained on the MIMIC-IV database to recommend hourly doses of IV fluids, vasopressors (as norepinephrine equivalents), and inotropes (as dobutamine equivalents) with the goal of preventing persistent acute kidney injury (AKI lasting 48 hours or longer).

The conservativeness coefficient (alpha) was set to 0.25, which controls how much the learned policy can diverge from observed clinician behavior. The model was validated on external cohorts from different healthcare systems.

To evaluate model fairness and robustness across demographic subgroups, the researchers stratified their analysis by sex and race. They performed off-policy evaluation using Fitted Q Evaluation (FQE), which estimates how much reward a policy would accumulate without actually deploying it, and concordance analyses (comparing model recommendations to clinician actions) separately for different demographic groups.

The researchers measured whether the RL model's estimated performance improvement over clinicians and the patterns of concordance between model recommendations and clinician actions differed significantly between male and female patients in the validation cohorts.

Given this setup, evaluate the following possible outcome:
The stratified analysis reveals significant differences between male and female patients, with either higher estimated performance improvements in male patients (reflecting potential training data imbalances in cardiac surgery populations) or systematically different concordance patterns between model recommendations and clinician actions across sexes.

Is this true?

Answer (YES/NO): NO